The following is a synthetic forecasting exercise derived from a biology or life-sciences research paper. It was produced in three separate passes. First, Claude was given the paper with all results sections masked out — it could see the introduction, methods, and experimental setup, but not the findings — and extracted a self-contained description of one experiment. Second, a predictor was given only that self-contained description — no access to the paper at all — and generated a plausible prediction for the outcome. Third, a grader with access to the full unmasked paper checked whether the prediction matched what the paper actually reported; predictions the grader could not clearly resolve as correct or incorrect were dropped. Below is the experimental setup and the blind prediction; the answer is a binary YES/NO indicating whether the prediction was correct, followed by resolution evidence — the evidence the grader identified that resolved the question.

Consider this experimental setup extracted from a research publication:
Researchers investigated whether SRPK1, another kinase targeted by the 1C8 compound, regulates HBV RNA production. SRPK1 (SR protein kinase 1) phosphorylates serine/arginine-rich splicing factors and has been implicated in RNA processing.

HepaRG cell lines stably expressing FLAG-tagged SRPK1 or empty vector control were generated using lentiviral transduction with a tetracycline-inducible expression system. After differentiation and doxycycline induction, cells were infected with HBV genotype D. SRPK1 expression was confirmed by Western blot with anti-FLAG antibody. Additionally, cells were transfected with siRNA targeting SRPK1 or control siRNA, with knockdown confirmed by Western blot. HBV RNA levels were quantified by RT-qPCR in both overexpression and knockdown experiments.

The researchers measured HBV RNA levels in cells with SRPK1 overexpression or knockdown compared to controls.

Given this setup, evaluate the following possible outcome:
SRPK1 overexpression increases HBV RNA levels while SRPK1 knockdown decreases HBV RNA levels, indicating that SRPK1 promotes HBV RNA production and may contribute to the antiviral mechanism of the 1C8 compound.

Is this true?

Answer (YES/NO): NO